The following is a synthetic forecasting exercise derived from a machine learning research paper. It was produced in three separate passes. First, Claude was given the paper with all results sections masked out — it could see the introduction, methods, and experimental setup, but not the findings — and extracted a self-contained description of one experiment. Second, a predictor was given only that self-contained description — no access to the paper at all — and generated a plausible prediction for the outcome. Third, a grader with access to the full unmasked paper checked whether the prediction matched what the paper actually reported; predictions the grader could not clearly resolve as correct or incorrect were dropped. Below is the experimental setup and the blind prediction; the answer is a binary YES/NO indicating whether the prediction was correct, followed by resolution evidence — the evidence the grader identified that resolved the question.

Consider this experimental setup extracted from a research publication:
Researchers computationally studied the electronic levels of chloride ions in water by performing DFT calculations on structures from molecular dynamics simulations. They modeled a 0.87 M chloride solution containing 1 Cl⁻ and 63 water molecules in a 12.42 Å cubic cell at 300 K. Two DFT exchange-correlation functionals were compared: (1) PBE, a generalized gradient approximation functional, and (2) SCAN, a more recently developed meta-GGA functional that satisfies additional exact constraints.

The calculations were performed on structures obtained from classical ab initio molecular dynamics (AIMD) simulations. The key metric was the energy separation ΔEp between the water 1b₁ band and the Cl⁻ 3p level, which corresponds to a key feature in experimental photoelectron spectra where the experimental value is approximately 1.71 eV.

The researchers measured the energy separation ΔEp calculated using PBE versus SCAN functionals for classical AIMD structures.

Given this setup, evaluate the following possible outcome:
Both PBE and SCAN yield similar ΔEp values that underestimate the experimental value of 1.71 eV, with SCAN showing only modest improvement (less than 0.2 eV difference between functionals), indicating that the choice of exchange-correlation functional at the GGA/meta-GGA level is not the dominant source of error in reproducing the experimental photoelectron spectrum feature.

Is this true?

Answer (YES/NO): YES